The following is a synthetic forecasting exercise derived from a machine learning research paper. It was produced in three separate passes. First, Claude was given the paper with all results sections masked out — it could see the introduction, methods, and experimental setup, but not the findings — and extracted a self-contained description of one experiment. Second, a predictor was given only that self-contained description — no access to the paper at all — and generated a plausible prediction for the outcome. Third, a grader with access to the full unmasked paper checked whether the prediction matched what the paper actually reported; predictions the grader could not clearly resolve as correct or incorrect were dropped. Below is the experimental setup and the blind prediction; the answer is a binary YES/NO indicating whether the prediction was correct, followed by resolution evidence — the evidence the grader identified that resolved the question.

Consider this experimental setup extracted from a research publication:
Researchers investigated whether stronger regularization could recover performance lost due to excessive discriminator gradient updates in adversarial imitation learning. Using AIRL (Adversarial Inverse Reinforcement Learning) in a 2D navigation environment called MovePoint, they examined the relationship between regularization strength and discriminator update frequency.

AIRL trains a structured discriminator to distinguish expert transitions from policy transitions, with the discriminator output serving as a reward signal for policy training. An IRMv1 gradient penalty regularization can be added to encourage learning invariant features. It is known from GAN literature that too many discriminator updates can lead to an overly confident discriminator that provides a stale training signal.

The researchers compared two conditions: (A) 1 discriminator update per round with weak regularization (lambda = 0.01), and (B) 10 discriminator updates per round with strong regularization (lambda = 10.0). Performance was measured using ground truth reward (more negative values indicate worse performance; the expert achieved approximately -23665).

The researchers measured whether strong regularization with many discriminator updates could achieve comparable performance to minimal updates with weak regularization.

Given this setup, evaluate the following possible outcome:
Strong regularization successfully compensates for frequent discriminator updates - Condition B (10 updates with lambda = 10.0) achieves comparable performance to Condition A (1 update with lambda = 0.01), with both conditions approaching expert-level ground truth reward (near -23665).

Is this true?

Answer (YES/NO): NO